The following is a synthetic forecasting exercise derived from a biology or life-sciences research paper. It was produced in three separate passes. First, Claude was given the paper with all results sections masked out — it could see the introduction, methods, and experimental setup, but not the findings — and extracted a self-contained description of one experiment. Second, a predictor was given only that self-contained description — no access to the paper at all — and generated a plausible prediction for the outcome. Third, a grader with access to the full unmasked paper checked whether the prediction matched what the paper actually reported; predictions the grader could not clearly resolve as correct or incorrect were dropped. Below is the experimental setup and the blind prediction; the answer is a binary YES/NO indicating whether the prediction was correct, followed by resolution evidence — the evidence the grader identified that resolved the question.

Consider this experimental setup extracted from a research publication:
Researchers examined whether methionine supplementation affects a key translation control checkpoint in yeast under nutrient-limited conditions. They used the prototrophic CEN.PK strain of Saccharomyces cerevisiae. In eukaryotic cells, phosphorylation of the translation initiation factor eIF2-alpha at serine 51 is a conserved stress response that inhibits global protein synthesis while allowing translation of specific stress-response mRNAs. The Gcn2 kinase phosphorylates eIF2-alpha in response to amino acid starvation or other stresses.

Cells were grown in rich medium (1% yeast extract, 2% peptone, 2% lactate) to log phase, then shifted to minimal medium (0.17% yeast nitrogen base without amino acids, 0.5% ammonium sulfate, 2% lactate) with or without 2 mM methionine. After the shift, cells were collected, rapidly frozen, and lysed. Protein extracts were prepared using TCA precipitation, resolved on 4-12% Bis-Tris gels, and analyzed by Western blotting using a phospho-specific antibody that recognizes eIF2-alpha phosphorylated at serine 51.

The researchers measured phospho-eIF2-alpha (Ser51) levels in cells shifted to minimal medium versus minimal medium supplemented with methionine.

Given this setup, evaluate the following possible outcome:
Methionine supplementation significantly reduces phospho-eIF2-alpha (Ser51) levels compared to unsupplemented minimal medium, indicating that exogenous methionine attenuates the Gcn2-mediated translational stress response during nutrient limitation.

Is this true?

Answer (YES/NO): NO